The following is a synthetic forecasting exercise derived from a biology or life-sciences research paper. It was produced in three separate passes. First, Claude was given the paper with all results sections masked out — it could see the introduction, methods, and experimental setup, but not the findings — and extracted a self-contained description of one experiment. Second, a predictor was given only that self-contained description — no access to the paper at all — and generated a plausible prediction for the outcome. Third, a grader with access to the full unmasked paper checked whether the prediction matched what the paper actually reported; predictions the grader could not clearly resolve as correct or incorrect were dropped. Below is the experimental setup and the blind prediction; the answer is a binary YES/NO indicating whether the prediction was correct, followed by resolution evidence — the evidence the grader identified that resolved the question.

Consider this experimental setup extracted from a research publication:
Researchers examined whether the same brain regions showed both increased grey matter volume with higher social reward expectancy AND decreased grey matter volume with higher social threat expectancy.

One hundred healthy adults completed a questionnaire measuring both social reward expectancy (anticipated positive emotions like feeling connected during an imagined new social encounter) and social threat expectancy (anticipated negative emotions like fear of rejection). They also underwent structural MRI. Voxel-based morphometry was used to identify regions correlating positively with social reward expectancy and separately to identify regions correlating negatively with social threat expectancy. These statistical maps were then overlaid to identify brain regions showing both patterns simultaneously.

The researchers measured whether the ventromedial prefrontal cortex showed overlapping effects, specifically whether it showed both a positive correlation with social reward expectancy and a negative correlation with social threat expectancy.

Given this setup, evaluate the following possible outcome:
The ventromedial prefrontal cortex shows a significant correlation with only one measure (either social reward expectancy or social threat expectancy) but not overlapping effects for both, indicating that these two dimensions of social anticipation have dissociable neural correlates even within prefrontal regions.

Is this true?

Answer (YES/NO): NO